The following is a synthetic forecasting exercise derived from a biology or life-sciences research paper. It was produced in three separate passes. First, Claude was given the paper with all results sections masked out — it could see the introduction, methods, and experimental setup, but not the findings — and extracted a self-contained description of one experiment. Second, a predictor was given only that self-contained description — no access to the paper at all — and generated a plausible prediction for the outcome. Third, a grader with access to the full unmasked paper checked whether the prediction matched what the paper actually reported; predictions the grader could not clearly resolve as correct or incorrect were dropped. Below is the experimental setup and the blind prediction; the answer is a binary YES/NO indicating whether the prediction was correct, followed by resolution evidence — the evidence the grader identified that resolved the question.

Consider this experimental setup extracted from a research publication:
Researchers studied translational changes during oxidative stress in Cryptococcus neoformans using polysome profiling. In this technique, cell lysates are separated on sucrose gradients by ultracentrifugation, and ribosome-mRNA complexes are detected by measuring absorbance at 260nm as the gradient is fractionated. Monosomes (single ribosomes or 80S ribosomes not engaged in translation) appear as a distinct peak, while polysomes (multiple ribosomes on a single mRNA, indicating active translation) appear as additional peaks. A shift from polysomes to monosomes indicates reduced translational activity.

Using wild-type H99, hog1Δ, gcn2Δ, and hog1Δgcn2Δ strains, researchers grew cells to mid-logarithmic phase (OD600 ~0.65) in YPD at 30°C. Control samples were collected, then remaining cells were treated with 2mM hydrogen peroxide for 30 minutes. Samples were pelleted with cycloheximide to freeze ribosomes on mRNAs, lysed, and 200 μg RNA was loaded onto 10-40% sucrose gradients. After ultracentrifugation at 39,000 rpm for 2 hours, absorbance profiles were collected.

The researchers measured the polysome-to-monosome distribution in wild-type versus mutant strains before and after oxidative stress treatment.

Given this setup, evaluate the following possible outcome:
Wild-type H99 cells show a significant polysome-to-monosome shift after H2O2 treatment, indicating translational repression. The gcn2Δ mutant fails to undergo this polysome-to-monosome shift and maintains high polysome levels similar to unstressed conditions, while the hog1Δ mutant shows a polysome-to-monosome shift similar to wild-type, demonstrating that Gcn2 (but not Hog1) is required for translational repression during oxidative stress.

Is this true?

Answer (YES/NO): NO